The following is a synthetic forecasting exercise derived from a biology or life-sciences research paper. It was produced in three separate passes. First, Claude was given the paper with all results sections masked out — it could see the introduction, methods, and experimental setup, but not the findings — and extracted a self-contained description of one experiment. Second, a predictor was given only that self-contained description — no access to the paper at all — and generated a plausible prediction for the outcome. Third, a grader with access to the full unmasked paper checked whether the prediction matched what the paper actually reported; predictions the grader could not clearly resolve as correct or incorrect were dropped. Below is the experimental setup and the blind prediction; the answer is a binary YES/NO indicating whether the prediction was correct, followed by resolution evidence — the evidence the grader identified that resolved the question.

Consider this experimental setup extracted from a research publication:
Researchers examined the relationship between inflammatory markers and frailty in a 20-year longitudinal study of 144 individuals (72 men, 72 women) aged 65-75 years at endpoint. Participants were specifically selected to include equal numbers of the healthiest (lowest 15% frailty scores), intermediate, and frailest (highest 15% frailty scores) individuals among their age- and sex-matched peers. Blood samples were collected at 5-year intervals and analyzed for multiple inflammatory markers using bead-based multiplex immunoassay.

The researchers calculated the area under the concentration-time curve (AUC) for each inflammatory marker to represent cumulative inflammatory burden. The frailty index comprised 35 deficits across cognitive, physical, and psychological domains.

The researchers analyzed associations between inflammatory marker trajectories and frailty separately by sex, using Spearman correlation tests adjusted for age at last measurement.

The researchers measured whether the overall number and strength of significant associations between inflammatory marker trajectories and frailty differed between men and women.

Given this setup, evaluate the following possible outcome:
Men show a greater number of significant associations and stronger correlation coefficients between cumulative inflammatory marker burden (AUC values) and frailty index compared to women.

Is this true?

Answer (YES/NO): NO